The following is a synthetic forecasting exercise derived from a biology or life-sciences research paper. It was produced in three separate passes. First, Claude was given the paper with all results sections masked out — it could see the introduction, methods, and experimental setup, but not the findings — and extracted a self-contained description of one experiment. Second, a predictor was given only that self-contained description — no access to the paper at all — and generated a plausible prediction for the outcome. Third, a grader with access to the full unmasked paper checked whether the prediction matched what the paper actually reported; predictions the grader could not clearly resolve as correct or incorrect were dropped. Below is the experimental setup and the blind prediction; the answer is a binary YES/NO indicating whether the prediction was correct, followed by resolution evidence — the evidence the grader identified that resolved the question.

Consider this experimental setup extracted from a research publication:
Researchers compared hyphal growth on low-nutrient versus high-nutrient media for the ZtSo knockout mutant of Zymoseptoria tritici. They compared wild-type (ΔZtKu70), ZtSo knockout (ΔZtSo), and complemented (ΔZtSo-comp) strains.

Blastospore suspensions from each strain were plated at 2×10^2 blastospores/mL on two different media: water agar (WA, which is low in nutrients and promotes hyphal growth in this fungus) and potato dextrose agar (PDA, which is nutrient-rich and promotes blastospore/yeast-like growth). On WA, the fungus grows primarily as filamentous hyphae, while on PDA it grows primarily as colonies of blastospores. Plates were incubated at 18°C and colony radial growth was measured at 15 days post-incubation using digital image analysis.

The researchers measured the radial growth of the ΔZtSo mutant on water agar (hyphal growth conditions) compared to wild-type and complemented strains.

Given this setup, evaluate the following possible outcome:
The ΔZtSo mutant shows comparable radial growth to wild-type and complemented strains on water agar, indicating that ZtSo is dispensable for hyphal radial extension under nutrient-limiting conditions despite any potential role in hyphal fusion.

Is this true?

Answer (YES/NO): NO